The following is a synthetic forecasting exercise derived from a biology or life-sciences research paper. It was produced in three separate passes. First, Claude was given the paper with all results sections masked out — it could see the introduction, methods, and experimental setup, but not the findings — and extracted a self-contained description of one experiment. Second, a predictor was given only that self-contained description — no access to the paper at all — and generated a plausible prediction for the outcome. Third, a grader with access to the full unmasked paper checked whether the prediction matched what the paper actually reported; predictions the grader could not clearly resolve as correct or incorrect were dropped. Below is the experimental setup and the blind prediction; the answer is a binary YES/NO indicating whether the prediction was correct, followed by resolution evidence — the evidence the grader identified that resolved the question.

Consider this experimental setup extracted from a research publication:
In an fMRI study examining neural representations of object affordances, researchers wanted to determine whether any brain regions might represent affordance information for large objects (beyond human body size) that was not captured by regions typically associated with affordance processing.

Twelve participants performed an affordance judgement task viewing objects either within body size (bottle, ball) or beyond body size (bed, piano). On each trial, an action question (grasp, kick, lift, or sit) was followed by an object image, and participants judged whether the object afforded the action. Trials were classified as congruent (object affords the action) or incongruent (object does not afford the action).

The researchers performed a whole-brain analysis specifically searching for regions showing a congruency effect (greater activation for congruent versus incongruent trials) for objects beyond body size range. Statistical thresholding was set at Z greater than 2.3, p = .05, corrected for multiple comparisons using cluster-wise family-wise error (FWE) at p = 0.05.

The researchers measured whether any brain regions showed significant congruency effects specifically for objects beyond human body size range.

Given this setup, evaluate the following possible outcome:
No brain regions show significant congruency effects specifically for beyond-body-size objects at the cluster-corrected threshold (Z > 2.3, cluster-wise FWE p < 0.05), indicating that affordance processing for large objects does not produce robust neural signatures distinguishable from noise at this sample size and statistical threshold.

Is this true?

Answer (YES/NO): YES